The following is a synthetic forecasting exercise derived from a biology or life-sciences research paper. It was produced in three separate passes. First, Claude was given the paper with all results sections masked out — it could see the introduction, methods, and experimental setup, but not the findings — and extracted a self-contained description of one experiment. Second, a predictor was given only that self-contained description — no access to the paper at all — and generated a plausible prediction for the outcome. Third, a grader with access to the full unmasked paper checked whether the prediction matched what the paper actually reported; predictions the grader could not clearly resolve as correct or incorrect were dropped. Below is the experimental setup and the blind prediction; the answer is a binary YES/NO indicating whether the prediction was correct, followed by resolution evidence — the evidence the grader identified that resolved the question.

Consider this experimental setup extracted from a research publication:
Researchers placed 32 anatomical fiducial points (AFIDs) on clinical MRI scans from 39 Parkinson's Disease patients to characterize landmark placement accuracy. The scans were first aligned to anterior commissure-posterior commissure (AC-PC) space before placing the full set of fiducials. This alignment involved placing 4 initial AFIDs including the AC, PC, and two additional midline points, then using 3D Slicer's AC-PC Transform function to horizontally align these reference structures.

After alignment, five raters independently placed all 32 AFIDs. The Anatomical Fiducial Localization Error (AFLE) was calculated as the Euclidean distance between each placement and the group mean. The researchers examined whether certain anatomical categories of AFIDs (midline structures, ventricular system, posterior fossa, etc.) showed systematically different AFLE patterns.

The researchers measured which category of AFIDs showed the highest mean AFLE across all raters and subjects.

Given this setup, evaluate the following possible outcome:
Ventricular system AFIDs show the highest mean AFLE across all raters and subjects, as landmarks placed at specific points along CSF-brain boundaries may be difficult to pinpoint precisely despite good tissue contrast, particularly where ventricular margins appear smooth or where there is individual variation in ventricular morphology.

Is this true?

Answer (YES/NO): YES